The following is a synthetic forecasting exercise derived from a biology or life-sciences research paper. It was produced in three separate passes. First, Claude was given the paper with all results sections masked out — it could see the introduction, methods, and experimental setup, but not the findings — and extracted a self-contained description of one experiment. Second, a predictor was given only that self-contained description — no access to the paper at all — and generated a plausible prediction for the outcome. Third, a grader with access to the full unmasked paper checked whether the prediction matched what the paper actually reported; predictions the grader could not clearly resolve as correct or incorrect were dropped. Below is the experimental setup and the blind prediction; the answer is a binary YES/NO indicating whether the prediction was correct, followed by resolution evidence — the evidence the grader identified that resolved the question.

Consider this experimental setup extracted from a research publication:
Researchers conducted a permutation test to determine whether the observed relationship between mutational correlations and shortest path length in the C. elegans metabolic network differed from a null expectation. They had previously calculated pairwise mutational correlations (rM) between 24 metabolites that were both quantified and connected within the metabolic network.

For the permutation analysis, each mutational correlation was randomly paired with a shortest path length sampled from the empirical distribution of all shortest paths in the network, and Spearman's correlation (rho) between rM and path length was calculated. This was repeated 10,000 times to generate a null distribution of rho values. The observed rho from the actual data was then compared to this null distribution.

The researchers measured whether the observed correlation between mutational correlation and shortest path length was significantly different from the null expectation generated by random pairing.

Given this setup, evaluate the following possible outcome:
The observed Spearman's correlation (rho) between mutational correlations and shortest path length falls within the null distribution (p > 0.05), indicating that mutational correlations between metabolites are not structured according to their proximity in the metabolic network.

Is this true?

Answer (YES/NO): NO